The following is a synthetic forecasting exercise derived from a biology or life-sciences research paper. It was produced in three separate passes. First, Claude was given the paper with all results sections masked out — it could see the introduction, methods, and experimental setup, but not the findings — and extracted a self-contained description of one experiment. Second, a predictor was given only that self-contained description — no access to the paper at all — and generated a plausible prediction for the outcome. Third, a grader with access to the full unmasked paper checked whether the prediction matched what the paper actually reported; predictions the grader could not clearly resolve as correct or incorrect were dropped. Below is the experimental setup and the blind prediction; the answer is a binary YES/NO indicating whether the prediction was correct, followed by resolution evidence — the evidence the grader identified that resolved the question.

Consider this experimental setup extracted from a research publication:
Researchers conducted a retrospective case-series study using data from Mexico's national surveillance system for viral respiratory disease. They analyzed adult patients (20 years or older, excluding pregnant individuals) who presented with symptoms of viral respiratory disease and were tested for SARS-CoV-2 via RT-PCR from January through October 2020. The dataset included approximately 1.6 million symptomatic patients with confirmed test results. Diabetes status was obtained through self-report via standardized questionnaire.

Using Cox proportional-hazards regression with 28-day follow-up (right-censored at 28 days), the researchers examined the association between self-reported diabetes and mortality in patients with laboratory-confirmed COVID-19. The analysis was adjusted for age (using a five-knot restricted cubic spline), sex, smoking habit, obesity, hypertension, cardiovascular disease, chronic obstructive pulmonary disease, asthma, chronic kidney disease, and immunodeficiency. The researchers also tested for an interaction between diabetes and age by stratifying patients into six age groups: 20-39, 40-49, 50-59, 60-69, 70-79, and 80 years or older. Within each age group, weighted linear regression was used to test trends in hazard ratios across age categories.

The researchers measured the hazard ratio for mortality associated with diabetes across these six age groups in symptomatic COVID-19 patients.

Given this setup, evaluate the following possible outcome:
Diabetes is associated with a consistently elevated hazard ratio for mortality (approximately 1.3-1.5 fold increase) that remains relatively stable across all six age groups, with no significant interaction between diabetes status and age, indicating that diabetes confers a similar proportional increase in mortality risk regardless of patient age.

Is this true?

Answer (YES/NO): NO